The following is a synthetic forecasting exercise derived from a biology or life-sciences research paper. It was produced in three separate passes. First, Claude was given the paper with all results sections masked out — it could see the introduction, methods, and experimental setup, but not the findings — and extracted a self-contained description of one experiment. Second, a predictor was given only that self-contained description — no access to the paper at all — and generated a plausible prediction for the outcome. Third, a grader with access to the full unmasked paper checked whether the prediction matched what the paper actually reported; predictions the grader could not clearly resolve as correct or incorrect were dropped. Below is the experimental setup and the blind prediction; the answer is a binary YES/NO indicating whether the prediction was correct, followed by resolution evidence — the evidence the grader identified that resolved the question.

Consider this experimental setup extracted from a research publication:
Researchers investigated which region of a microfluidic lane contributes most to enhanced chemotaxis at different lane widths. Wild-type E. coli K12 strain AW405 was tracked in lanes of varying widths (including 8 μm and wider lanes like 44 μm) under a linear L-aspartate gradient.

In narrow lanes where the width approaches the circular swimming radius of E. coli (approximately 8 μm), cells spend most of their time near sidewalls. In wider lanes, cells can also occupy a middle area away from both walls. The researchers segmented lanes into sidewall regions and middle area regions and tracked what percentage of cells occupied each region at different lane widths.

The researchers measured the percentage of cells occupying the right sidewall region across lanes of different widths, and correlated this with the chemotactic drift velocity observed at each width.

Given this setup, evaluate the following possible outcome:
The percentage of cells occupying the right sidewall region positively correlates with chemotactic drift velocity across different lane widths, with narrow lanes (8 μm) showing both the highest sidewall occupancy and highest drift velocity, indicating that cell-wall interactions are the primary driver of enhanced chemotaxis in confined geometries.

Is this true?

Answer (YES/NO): YES